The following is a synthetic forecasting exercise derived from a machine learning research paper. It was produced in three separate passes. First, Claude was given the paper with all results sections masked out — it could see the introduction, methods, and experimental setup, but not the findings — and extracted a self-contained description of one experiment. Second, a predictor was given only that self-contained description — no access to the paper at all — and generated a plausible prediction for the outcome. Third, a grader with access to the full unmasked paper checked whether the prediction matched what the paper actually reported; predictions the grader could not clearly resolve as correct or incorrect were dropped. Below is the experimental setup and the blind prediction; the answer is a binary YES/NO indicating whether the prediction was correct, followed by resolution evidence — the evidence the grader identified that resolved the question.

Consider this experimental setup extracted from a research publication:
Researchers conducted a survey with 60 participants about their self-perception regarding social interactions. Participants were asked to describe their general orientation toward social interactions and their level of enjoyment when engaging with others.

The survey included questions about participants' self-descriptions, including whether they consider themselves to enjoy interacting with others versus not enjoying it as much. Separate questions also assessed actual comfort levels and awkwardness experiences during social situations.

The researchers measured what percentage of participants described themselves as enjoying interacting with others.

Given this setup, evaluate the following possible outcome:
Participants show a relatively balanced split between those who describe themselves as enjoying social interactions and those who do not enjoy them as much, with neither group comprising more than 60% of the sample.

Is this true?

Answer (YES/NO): NO